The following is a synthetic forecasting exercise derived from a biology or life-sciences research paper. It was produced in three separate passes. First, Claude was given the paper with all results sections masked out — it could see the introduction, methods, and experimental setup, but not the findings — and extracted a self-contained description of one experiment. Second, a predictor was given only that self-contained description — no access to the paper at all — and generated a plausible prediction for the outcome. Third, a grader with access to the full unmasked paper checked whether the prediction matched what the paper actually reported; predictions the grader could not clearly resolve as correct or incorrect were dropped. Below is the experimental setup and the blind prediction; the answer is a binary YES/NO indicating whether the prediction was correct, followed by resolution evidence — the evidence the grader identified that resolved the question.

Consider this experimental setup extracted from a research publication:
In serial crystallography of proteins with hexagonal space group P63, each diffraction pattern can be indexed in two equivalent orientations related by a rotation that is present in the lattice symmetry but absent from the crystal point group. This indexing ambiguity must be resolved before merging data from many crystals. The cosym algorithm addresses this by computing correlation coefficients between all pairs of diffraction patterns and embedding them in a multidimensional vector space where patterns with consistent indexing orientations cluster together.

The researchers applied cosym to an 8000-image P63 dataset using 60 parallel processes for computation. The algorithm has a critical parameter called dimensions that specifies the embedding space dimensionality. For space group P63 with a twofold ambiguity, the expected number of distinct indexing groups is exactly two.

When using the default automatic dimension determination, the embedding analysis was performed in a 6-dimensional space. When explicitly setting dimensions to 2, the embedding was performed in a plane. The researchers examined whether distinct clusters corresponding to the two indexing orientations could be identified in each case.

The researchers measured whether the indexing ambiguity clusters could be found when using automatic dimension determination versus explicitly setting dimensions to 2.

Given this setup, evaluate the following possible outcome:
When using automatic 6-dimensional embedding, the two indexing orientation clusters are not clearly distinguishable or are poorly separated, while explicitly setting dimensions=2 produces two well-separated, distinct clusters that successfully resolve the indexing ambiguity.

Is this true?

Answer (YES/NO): YES